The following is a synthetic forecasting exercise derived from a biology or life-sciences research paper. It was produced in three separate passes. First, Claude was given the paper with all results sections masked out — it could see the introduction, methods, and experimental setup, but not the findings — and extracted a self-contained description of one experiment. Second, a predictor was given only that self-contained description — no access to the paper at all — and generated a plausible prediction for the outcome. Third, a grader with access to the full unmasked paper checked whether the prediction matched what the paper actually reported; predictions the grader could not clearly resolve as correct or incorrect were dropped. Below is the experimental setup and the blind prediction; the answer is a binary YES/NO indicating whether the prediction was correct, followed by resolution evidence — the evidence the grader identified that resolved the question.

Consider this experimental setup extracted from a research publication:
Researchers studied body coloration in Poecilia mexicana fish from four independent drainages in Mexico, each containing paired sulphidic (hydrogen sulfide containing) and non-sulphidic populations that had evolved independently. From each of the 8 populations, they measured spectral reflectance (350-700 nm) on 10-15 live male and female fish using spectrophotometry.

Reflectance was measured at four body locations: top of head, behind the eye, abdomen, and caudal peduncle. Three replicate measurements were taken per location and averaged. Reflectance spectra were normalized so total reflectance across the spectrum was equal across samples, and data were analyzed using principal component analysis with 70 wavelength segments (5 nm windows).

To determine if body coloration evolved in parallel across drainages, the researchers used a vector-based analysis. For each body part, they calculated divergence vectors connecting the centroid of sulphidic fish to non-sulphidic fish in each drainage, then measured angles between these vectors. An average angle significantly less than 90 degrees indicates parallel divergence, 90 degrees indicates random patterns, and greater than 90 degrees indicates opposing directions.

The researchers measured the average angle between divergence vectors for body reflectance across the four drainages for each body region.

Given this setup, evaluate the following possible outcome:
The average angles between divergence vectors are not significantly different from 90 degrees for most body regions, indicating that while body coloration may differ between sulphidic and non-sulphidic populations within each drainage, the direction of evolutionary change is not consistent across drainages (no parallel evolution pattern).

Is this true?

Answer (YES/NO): NO